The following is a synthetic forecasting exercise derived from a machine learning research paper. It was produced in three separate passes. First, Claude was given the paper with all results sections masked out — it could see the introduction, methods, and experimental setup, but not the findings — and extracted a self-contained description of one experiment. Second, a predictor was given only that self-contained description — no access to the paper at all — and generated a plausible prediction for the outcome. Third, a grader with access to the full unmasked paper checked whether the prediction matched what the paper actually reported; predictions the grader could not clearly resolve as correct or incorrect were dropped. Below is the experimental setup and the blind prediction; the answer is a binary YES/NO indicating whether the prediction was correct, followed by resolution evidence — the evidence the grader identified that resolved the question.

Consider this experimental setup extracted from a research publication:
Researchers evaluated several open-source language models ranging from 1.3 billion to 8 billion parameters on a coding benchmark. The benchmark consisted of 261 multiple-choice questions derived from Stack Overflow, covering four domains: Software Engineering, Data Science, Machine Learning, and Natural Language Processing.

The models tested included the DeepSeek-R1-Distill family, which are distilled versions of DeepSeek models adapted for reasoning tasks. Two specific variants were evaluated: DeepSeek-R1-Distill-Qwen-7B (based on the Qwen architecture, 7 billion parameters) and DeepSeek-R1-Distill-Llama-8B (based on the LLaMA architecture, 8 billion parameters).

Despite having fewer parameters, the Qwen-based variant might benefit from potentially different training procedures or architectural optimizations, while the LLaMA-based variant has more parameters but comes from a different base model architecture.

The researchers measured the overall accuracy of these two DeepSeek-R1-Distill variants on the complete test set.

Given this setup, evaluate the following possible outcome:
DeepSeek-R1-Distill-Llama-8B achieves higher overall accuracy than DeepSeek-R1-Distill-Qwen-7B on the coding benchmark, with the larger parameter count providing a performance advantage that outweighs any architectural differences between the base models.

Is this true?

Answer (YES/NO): YES